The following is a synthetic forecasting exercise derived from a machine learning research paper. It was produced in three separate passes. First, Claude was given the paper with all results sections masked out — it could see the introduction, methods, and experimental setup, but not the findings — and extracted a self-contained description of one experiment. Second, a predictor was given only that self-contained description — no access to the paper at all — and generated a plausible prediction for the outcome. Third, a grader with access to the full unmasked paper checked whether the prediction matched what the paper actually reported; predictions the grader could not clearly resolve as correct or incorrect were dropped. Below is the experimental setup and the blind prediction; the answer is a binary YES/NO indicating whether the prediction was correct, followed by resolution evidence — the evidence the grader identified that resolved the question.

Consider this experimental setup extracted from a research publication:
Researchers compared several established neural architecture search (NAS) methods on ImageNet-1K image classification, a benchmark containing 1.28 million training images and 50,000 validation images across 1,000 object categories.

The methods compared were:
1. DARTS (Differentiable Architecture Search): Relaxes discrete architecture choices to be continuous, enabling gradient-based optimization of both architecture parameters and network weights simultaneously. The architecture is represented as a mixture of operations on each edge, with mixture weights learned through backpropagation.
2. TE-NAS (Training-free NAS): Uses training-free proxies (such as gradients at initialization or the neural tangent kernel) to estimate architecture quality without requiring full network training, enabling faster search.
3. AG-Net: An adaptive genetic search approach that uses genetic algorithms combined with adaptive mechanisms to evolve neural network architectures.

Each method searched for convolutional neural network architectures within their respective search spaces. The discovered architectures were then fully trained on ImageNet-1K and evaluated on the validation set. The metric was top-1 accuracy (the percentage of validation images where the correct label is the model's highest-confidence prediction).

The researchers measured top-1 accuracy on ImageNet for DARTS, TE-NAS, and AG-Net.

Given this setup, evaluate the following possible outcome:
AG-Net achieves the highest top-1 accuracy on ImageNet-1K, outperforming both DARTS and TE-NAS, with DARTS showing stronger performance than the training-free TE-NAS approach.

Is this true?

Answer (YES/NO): NO